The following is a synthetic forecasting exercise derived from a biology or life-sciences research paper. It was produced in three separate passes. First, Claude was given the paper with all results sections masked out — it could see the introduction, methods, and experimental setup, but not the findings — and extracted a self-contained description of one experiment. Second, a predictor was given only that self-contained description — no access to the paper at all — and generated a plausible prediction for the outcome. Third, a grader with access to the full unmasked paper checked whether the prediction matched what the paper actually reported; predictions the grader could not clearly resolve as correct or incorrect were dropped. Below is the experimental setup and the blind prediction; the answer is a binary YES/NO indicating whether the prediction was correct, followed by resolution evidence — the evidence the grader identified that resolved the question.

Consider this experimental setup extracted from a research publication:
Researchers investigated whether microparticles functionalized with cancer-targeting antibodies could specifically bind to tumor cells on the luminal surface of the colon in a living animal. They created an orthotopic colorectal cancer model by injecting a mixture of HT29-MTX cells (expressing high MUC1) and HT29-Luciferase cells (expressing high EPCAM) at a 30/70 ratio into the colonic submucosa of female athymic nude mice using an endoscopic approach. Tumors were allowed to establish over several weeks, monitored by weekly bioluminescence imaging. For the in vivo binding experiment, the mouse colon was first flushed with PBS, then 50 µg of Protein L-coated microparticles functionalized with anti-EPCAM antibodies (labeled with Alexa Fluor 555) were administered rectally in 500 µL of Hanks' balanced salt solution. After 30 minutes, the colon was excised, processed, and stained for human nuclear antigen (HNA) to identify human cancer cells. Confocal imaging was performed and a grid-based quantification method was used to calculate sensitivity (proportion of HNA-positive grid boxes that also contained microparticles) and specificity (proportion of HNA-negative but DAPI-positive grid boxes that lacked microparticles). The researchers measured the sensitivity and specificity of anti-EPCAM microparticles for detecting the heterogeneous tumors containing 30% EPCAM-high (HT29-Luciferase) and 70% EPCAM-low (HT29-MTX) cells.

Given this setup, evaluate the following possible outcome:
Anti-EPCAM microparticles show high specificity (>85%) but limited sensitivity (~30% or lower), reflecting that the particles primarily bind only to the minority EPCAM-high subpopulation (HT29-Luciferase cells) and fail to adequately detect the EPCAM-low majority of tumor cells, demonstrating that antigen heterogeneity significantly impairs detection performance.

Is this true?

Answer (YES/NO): NO